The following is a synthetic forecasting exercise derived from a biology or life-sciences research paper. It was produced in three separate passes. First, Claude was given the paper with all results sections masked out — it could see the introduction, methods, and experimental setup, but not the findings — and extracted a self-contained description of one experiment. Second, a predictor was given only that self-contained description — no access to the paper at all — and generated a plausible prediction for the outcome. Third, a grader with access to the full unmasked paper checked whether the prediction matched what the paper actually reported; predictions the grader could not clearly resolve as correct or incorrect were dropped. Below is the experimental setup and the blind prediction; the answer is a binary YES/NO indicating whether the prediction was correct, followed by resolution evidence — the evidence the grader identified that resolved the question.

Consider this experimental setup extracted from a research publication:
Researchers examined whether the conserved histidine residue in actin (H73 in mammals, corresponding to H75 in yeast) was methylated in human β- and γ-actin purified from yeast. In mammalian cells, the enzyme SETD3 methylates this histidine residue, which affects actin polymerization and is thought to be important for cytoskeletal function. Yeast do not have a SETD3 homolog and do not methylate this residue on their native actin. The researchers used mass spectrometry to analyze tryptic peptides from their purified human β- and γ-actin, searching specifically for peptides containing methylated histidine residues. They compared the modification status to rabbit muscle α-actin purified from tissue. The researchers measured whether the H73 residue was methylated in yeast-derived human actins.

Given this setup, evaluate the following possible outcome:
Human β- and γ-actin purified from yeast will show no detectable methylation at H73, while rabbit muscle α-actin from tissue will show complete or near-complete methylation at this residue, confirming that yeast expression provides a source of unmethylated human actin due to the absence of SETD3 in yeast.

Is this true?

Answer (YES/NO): YES